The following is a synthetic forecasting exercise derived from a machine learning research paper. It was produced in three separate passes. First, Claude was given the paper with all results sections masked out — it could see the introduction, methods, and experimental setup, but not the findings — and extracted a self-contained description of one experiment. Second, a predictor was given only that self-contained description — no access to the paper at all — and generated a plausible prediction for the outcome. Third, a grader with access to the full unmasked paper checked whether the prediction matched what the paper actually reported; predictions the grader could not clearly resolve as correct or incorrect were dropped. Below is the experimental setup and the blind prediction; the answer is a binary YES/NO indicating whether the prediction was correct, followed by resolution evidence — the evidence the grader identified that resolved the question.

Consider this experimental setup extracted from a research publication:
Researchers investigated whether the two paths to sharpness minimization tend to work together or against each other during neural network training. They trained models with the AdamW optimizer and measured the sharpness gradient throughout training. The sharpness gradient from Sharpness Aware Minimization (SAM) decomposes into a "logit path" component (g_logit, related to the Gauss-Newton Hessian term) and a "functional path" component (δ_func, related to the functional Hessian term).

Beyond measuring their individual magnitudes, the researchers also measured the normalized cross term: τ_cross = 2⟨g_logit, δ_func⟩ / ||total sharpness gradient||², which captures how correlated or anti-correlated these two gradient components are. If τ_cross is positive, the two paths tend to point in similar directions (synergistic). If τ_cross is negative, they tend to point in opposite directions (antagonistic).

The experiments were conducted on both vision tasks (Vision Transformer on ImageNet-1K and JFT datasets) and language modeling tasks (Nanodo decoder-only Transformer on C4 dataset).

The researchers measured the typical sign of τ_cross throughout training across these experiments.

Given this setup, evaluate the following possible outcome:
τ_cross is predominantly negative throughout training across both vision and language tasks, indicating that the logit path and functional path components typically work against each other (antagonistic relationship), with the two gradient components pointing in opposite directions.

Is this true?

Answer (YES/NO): YES